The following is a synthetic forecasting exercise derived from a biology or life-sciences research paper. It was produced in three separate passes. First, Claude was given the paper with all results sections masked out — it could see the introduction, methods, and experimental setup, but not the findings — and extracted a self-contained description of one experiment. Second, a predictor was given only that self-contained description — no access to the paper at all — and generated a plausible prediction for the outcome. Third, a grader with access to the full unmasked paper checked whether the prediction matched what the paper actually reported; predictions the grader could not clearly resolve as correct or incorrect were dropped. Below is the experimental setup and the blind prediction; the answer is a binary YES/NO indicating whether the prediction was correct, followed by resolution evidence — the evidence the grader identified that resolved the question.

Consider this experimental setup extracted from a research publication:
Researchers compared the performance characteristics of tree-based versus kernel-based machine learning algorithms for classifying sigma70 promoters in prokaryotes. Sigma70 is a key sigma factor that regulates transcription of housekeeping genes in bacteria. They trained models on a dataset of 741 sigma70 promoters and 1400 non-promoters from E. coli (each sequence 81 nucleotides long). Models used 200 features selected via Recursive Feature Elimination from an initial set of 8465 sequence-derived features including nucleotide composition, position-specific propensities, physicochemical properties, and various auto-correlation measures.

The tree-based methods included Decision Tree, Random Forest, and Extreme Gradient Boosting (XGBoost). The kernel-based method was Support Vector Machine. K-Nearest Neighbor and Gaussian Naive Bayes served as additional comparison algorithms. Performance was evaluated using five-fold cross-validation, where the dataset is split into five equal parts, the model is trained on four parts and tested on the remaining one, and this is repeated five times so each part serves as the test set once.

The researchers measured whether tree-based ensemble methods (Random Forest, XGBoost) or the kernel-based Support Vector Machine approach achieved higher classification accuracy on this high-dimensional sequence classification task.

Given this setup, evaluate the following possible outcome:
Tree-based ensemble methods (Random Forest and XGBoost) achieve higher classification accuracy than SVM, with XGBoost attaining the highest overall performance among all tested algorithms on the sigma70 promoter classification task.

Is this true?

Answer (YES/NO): NO